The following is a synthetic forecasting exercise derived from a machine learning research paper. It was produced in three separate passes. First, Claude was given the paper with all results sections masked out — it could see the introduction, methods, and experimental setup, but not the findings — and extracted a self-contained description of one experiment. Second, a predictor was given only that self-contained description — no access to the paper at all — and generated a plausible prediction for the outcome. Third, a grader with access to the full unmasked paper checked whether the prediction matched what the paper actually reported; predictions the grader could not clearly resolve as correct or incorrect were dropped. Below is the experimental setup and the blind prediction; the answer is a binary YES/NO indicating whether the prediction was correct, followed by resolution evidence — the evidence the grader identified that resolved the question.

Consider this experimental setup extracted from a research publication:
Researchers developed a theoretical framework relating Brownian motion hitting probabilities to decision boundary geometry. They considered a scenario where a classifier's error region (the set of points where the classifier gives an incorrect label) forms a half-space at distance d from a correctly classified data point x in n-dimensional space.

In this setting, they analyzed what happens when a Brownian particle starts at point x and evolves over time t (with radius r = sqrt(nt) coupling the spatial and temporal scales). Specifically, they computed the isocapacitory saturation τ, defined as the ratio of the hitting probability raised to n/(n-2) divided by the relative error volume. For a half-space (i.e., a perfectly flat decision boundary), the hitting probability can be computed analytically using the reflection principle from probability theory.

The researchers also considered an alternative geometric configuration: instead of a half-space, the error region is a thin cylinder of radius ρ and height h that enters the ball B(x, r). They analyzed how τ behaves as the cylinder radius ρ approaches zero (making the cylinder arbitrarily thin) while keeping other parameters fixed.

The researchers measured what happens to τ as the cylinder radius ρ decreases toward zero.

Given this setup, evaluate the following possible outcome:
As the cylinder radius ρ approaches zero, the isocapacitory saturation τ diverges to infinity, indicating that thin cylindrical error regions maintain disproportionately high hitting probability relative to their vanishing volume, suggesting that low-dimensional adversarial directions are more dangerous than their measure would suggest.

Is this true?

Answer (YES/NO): YES